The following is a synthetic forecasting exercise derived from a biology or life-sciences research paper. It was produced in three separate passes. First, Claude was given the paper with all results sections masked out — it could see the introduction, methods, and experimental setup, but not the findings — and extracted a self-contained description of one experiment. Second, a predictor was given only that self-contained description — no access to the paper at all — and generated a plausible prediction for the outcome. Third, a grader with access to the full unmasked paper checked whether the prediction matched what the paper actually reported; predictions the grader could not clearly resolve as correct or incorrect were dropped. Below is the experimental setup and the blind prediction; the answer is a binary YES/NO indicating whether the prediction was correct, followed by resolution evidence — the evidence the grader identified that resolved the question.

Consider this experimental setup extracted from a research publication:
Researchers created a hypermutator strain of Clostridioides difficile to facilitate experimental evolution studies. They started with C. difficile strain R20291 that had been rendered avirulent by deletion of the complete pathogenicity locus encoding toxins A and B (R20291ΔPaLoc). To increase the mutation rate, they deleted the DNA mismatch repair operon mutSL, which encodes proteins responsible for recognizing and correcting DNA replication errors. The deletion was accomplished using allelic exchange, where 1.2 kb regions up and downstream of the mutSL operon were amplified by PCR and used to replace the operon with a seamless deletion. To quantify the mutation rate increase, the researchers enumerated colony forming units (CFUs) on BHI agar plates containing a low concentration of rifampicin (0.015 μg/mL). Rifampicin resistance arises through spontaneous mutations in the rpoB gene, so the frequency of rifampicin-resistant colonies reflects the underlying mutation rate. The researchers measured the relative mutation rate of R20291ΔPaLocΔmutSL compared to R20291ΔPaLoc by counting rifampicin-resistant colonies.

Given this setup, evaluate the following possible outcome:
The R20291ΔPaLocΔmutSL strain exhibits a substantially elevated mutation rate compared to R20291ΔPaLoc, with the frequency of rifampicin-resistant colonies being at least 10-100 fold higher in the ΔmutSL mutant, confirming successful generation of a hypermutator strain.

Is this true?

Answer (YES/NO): YES